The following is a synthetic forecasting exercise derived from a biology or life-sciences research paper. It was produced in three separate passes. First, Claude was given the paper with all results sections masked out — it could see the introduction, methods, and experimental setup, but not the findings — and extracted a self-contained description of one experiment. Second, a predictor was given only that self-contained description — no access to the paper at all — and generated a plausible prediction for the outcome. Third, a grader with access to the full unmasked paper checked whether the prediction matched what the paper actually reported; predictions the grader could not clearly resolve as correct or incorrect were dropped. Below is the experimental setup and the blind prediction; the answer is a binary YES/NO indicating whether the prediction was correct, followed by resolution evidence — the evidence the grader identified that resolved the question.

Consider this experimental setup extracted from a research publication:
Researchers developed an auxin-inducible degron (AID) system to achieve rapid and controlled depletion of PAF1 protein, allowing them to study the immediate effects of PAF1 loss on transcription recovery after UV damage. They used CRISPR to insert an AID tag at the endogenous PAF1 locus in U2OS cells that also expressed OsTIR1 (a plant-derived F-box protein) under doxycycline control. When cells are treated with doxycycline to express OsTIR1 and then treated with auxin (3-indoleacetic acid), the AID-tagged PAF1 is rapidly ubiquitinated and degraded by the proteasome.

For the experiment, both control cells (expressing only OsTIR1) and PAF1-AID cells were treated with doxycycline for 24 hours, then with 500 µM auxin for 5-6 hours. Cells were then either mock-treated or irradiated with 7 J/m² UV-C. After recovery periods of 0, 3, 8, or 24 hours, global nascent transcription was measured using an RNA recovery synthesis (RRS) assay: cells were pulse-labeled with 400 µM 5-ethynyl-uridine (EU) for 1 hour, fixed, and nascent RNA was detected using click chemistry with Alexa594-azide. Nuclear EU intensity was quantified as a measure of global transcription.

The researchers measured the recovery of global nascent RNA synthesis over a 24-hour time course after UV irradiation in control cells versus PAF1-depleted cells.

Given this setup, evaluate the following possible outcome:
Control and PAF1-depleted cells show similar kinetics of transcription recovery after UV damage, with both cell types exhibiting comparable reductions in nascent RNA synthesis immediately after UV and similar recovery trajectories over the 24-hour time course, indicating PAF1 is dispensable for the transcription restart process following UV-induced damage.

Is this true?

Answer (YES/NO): NO